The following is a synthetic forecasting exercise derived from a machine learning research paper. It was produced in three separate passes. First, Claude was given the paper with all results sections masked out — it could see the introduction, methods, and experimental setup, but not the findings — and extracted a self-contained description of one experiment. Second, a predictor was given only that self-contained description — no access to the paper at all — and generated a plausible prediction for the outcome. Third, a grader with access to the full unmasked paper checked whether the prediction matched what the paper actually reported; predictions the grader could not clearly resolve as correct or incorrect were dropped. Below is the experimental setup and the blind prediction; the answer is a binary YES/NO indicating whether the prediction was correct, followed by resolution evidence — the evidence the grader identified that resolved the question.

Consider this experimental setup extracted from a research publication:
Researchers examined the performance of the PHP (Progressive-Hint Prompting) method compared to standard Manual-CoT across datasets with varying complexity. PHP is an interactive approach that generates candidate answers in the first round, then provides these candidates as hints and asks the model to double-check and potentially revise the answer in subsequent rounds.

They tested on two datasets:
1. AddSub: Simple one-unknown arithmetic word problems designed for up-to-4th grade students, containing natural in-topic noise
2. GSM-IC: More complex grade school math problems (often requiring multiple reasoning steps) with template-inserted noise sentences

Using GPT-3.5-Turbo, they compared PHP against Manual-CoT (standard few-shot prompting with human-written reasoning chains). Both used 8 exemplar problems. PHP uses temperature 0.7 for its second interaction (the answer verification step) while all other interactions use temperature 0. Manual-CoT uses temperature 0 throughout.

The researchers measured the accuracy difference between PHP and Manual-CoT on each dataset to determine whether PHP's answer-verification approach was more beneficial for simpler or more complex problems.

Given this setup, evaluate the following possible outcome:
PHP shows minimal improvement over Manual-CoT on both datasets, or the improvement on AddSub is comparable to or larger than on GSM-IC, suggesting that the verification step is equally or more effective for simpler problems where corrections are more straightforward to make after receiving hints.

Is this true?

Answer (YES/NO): NO